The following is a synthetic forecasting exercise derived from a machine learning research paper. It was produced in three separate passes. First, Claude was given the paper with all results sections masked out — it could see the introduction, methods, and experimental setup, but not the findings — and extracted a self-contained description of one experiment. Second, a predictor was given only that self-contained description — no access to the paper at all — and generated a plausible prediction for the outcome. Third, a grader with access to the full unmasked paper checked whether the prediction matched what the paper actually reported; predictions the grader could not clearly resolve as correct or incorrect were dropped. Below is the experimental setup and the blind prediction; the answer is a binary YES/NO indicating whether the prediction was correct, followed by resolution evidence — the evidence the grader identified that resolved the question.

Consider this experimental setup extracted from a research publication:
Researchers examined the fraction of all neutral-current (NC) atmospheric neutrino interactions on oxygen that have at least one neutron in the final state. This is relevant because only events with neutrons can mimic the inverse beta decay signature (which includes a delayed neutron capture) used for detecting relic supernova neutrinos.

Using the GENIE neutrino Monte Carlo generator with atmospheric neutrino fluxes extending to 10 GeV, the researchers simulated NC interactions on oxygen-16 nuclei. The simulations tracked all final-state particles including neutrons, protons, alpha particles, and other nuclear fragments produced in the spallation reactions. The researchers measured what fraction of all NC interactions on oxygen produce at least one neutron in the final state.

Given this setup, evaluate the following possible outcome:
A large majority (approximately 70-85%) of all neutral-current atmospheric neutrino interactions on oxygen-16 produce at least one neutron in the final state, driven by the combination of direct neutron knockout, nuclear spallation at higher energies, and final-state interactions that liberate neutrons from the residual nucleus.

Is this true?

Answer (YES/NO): YES